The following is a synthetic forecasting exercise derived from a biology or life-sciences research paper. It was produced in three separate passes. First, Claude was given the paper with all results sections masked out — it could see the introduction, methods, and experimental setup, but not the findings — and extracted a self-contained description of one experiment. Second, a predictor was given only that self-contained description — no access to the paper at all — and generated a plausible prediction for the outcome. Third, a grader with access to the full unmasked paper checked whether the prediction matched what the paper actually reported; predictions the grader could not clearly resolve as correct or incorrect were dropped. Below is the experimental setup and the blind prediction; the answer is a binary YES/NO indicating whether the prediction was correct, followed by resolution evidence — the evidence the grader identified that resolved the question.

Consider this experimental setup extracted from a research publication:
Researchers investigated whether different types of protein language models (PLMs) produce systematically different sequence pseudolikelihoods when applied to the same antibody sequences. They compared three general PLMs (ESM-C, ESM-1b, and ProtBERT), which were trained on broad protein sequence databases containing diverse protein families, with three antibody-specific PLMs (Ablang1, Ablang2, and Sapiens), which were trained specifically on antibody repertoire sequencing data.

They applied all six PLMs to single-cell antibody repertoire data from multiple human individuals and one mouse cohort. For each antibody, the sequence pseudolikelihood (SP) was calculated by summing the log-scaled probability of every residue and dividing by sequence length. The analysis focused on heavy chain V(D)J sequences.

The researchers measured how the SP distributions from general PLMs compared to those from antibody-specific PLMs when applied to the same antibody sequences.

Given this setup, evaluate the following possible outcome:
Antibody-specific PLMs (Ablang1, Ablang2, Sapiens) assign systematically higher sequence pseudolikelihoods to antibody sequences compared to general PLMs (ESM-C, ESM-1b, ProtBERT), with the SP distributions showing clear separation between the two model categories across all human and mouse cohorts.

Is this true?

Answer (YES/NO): NO